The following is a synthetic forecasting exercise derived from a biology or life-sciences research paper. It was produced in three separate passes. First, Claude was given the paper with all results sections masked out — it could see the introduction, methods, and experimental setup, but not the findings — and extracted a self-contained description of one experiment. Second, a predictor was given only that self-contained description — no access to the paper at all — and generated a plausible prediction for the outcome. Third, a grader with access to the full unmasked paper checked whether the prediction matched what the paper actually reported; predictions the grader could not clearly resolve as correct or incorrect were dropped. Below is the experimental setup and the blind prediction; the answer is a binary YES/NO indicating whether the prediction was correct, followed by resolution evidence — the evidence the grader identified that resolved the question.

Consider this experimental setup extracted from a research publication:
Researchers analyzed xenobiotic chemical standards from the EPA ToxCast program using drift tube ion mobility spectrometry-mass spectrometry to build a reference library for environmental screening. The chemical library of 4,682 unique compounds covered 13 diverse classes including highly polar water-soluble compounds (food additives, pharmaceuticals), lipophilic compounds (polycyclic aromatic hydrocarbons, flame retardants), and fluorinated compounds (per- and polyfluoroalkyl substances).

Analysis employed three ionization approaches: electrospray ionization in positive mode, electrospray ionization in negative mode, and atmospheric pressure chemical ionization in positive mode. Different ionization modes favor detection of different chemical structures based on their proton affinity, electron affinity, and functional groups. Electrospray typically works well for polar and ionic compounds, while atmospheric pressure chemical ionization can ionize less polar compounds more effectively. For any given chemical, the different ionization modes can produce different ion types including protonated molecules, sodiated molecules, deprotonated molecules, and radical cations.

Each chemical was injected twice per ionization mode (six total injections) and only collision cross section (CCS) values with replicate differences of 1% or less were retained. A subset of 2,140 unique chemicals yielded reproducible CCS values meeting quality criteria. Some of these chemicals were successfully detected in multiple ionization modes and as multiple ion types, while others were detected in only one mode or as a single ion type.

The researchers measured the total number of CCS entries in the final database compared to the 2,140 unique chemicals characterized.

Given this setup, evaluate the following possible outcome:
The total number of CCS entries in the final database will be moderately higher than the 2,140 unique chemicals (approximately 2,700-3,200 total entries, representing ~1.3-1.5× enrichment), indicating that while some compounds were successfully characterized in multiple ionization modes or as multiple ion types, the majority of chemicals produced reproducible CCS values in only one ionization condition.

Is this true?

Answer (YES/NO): NO